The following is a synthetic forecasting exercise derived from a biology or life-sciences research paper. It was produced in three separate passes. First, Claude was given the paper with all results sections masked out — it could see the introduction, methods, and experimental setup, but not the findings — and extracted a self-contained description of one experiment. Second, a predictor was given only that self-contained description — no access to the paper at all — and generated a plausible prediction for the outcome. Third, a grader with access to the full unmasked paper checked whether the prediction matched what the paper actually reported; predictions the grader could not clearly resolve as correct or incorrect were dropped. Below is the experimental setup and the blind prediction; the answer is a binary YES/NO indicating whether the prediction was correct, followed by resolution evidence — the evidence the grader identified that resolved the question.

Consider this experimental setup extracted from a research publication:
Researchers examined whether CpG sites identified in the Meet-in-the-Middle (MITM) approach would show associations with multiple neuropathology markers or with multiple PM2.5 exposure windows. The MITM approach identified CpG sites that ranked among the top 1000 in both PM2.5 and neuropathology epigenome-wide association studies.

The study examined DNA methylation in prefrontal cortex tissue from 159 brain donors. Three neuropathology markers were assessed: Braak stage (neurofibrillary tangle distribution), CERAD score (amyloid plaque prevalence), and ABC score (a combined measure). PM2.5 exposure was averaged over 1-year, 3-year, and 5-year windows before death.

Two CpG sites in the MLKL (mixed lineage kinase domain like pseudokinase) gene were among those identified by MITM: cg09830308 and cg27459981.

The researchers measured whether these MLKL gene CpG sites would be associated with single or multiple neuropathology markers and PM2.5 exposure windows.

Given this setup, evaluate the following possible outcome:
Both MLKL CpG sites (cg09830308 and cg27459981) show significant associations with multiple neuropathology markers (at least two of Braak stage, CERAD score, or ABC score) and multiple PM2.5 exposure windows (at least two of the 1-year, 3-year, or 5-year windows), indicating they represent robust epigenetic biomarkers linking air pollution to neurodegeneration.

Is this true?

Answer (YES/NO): NO